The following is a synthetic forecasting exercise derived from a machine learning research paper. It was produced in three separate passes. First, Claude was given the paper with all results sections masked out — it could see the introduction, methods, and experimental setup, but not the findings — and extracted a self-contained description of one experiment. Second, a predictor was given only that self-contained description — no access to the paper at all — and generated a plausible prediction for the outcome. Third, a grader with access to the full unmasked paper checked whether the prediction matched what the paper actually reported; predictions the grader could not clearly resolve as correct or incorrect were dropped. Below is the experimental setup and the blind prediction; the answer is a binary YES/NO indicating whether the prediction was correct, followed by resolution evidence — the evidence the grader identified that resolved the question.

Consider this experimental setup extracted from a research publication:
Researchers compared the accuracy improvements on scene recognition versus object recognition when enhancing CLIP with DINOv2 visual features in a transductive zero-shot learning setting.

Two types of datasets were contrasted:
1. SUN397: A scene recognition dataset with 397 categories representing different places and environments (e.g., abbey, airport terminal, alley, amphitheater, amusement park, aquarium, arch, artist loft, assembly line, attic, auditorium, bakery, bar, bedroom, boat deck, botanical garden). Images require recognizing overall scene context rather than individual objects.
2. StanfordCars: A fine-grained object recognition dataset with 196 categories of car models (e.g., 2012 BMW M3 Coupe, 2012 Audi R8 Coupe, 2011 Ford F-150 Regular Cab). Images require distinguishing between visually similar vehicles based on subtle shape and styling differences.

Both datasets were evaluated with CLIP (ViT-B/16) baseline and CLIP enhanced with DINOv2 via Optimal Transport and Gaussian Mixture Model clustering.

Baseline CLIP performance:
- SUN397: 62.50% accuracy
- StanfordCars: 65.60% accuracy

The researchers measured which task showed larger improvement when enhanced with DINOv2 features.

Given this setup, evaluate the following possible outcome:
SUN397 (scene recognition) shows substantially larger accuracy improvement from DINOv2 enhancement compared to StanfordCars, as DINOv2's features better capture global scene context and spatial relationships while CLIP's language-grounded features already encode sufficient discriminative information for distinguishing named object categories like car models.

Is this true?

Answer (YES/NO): YES